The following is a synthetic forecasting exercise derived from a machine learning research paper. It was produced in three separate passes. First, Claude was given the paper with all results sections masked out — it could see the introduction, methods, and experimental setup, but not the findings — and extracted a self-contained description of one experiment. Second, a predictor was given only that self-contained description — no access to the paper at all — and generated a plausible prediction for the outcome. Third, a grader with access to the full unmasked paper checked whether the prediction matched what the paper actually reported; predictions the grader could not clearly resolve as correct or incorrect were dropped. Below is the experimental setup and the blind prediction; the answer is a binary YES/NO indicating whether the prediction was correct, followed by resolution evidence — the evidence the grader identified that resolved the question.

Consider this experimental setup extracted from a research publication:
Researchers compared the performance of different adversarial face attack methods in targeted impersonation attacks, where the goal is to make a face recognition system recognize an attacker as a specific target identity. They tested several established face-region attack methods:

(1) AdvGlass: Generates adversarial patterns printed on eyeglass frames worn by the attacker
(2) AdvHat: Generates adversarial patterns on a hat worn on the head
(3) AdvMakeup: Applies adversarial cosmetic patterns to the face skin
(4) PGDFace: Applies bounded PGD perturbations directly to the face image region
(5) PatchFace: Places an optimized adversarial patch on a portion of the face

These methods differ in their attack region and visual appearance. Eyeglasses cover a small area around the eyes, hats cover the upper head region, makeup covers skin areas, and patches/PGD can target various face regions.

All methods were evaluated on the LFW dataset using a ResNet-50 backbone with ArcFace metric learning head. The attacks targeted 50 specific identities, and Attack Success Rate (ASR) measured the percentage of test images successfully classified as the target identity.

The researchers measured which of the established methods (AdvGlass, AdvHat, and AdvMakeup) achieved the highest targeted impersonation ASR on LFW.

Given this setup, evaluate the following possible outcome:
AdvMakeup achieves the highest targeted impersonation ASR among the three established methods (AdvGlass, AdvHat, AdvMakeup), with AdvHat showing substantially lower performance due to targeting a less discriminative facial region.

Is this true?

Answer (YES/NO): NO